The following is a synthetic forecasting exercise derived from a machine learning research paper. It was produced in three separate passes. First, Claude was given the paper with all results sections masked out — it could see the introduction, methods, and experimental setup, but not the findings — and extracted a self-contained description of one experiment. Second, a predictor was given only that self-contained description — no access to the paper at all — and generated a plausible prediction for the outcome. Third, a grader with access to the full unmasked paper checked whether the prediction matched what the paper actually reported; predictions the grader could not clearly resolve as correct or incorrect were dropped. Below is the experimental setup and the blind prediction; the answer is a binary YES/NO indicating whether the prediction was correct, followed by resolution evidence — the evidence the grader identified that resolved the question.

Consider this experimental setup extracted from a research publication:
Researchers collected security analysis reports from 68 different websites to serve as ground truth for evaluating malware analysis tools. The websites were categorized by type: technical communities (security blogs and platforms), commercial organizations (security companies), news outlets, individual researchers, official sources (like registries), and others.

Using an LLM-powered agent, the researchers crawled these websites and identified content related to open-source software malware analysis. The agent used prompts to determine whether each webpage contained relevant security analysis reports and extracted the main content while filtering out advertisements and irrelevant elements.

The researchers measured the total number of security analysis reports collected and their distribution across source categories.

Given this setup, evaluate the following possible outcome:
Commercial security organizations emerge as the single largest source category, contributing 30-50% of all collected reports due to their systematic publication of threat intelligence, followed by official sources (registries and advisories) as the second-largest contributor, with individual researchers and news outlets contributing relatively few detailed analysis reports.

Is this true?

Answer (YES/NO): NO